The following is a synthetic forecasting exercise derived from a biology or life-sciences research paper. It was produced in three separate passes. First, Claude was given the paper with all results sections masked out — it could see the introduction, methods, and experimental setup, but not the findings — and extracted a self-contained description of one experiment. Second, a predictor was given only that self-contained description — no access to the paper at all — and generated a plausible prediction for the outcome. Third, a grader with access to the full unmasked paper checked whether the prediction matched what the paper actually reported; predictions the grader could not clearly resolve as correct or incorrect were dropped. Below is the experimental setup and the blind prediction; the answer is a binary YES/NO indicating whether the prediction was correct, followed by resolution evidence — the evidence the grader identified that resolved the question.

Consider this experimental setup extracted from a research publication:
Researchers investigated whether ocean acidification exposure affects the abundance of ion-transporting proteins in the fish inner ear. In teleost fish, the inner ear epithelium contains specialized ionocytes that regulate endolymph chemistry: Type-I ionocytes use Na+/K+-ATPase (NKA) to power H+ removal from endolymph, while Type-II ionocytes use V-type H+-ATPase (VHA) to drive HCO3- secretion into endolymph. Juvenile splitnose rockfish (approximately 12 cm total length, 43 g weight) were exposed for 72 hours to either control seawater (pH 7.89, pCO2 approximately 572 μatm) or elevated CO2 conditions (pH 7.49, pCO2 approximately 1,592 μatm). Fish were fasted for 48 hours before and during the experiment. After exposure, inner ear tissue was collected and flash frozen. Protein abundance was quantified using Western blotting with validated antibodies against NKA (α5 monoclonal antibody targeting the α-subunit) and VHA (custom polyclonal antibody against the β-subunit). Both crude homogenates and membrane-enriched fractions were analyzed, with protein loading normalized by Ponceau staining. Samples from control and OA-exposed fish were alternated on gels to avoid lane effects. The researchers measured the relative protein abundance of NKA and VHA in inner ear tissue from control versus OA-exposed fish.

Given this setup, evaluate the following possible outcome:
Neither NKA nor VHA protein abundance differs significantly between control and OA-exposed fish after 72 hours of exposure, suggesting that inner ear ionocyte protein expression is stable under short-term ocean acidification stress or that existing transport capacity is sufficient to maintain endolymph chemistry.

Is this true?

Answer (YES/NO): YES